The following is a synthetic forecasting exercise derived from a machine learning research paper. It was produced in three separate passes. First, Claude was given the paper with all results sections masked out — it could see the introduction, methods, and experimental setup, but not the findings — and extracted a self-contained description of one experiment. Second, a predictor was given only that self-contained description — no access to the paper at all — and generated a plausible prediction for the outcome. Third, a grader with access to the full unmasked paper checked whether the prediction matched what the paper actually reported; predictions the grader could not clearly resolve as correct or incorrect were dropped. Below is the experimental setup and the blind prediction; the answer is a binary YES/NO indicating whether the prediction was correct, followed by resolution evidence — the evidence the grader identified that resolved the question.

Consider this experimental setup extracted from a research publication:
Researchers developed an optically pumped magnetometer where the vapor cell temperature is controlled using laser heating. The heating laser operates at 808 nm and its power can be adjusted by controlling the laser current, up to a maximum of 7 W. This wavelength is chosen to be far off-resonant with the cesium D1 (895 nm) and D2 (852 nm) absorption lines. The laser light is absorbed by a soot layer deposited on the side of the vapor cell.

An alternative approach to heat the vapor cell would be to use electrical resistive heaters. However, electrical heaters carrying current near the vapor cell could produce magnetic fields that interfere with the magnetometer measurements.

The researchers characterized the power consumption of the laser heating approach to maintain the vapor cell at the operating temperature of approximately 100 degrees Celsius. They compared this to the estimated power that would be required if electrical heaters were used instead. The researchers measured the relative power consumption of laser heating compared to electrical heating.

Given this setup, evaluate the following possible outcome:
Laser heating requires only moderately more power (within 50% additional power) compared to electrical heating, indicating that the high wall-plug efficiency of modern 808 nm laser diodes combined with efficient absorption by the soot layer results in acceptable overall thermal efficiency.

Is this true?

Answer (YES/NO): NO